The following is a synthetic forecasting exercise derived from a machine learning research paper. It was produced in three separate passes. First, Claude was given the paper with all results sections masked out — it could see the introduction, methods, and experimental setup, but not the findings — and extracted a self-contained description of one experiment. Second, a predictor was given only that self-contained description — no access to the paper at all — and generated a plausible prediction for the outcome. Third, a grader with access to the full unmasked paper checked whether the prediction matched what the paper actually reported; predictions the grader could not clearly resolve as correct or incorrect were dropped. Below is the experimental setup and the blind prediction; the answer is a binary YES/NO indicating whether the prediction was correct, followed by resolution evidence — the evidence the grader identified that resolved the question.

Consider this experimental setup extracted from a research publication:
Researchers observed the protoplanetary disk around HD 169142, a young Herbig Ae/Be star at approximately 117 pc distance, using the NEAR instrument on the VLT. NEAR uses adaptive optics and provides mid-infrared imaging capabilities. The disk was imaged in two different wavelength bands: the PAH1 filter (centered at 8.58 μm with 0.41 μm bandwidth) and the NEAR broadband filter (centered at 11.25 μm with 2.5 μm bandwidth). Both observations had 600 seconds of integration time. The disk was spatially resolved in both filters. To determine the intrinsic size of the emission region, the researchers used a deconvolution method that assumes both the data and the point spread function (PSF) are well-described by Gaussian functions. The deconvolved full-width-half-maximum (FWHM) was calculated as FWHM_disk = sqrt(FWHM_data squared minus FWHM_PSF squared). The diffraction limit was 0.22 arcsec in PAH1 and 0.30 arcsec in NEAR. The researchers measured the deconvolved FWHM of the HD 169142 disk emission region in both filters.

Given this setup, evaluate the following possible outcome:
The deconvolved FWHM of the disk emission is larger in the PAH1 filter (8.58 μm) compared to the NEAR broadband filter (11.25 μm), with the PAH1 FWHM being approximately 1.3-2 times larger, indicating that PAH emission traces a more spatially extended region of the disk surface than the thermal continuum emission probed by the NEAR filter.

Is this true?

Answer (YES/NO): NO